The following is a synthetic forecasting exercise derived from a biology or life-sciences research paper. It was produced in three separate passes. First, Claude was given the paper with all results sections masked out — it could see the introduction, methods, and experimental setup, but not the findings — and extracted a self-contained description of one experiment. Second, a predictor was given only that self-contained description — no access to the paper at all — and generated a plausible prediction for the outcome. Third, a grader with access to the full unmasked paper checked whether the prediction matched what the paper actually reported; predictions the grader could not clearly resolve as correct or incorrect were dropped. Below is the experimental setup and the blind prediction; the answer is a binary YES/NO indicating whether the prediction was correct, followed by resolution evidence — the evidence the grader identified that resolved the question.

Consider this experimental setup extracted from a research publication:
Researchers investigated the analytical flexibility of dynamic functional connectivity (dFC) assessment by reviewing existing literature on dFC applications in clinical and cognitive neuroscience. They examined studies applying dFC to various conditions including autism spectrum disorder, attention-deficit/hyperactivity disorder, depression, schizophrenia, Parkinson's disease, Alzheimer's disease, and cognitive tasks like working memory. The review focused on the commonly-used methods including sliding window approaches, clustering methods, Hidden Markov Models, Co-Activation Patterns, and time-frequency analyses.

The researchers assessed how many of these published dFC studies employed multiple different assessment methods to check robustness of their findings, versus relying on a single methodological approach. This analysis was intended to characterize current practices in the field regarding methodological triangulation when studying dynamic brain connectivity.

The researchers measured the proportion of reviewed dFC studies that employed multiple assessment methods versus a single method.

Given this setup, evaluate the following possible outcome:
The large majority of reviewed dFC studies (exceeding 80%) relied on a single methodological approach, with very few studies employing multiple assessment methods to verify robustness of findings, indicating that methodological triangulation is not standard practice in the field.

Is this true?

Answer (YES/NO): YES